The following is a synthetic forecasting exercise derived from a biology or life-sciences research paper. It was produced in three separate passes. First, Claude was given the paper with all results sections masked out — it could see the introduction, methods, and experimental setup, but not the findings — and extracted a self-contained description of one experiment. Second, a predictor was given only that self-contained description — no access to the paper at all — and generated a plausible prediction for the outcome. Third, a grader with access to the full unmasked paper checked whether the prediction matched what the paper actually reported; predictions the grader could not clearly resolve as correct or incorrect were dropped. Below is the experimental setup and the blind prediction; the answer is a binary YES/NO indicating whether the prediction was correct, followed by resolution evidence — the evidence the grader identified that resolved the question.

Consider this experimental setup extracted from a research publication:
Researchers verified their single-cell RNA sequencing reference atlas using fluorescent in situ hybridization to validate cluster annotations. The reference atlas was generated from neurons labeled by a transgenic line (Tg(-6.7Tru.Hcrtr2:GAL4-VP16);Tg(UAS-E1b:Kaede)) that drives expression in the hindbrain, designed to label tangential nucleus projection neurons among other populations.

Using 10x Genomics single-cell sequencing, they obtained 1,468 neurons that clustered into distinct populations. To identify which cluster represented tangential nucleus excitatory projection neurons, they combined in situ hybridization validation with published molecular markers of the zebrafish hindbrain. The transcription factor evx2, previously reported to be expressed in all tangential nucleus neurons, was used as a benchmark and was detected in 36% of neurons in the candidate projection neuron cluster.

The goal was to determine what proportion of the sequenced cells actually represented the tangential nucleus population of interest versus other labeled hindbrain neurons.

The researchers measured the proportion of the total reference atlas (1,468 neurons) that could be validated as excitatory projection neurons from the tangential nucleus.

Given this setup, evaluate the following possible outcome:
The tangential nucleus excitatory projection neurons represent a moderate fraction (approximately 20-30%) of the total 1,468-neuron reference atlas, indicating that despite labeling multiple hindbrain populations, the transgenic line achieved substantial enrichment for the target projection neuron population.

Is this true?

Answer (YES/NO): NO